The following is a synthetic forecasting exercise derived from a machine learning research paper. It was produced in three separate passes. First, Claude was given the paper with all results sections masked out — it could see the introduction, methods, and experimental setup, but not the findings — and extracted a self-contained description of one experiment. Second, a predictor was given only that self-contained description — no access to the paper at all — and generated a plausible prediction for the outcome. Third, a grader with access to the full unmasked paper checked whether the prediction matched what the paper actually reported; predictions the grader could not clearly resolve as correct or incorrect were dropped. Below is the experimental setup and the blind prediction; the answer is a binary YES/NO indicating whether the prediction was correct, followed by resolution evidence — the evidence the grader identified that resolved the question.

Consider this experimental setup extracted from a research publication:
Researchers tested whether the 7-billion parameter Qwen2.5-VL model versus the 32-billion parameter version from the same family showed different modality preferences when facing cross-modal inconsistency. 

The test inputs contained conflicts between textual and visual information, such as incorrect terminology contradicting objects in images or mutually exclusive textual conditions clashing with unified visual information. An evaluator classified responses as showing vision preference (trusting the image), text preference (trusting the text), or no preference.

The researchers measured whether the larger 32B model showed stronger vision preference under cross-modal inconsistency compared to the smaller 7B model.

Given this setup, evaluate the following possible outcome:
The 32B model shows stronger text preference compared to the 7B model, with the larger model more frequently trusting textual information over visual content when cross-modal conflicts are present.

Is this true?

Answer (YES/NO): NO